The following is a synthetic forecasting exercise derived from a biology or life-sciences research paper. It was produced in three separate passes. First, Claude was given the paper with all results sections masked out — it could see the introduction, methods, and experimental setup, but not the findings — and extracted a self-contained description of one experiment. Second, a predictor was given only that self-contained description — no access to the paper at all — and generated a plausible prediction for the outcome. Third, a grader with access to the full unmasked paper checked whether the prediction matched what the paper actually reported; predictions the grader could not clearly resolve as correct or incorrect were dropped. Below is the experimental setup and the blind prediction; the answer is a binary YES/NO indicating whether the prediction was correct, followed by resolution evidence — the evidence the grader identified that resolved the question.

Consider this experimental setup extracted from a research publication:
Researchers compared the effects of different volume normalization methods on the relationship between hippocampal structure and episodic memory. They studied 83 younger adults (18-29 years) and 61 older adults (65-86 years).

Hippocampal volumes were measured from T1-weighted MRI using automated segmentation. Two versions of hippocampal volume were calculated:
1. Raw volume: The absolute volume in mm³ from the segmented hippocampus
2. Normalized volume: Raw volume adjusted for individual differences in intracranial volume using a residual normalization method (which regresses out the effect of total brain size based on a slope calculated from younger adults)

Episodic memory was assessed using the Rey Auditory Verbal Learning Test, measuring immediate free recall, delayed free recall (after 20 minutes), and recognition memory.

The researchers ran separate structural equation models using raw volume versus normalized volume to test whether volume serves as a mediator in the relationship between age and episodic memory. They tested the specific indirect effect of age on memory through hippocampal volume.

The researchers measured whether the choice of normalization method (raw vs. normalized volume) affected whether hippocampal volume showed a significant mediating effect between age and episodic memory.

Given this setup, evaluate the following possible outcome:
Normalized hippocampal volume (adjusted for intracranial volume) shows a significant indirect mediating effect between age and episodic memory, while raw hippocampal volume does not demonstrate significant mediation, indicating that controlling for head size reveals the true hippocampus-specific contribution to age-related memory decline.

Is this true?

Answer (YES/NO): NO